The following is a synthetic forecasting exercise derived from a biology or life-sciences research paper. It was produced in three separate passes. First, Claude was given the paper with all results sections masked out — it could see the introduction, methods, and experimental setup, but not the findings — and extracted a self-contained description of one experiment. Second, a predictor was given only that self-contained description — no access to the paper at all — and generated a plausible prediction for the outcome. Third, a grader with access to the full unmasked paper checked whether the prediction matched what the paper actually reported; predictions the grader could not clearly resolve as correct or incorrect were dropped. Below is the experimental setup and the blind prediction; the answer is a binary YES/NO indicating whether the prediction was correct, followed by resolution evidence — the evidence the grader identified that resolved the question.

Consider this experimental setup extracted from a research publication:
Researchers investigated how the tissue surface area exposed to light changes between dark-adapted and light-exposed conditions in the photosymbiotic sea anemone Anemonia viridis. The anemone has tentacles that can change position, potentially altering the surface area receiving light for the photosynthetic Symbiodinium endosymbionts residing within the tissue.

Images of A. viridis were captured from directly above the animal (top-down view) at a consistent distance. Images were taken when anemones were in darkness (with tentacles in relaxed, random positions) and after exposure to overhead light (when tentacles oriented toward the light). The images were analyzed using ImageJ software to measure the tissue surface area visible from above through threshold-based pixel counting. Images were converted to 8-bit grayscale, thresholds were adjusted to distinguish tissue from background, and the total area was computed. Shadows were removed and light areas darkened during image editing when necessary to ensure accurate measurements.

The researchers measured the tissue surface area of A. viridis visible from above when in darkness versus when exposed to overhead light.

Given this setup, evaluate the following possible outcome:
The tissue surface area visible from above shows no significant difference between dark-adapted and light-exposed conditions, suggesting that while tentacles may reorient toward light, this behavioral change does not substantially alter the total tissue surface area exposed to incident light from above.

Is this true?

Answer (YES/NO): NO